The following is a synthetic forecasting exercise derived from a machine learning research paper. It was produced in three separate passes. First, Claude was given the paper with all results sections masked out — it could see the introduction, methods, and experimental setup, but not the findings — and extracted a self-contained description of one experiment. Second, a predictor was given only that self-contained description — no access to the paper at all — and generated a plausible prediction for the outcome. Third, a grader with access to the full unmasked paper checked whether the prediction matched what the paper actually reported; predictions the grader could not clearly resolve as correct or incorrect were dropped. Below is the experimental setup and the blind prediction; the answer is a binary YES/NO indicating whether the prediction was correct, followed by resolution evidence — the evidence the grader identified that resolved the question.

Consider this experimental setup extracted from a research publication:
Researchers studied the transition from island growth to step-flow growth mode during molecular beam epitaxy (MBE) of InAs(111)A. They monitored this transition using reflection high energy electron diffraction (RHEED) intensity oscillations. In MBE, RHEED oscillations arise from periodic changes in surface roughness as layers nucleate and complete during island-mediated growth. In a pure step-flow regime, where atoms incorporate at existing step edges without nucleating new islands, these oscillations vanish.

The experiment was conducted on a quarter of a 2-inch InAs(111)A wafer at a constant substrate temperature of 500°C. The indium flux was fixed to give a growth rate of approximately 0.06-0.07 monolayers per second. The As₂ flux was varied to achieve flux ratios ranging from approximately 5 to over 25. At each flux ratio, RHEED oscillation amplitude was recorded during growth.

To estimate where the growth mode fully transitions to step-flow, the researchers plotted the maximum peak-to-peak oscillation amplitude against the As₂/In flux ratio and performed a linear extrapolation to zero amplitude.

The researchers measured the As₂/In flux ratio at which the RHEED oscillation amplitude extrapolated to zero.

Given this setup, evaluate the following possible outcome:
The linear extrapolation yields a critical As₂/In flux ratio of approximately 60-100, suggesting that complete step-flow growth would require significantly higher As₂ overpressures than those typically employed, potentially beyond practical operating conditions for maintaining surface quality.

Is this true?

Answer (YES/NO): NO